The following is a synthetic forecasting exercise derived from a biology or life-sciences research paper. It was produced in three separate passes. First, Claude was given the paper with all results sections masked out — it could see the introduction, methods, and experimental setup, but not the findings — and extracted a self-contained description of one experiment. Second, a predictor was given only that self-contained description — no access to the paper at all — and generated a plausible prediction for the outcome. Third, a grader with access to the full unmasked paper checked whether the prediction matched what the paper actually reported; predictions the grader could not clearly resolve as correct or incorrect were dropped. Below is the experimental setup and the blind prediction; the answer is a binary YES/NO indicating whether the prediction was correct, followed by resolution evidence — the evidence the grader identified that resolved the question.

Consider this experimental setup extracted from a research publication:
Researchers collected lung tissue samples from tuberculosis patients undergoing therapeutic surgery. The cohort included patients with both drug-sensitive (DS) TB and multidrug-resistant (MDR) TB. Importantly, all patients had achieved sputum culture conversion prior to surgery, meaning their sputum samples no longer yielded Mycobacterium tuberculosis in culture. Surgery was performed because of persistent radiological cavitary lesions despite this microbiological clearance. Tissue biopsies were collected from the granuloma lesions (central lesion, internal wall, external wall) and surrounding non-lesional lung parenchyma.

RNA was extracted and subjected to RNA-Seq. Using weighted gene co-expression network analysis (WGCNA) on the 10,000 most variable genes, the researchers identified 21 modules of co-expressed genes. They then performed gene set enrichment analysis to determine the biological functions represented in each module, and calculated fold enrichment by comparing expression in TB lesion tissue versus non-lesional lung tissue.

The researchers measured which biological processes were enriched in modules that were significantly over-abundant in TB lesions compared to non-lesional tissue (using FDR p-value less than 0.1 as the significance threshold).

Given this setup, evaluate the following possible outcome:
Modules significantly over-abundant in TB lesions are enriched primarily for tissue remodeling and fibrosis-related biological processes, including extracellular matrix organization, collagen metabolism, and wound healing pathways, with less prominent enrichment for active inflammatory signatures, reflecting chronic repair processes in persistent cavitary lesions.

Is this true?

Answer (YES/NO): NO